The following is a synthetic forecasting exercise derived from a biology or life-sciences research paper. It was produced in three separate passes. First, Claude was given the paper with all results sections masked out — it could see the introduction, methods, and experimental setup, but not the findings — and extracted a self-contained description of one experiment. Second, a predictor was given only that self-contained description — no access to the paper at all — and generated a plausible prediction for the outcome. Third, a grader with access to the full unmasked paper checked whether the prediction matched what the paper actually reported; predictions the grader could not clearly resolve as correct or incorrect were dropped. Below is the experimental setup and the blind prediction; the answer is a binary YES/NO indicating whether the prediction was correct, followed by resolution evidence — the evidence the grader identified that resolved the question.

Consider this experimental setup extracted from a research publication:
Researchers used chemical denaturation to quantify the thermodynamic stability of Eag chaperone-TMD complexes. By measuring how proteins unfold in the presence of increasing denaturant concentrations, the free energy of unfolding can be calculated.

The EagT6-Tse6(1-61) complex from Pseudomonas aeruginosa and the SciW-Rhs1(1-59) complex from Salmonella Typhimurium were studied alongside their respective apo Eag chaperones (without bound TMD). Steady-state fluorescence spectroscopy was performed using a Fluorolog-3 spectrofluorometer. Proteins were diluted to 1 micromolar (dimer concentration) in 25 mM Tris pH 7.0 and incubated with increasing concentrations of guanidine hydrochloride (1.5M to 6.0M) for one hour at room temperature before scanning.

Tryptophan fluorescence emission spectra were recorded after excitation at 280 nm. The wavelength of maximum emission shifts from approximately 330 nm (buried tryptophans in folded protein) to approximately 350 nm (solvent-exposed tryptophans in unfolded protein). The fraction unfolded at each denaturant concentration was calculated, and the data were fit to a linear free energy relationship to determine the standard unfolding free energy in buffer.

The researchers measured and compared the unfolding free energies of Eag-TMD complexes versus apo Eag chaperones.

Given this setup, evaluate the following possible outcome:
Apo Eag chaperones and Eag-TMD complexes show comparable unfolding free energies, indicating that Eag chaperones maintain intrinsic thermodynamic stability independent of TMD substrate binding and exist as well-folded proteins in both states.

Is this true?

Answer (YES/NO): NO